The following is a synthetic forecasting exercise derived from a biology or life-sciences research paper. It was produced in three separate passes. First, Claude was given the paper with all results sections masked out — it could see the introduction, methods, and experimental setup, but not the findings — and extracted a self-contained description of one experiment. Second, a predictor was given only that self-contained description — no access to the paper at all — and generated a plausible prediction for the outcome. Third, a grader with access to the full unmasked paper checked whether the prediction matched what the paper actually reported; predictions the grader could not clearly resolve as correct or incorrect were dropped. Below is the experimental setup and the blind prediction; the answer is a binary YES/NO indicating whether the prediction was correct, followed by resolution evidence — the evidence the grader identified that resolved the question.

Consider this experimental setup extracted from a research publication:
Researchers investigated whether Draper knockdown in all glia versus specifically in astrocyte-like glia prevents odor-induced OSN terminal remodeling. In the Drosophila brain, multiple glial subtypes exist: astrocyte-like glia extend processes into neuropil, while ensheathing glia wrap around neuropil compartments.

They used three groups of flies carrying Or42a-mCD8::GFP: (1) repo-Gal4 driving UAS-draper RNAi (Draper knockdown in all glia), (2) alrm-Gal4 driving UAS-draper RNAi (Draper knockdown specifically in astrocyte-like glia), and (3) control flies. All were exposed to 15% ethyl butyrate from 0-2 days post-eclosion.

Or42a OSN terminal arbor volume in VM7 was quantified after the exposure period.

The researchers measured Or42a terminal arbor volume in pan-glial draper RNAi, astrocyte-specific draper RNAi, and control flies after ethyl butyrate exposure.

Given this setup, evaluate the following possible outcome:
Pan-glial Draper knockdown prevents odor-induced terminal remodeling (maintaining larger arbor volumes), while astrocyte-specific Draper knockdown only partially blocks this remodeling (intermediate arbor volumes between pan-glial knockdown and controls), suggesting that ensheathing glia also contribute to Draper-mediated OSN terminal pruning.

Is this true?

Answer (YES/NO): NO